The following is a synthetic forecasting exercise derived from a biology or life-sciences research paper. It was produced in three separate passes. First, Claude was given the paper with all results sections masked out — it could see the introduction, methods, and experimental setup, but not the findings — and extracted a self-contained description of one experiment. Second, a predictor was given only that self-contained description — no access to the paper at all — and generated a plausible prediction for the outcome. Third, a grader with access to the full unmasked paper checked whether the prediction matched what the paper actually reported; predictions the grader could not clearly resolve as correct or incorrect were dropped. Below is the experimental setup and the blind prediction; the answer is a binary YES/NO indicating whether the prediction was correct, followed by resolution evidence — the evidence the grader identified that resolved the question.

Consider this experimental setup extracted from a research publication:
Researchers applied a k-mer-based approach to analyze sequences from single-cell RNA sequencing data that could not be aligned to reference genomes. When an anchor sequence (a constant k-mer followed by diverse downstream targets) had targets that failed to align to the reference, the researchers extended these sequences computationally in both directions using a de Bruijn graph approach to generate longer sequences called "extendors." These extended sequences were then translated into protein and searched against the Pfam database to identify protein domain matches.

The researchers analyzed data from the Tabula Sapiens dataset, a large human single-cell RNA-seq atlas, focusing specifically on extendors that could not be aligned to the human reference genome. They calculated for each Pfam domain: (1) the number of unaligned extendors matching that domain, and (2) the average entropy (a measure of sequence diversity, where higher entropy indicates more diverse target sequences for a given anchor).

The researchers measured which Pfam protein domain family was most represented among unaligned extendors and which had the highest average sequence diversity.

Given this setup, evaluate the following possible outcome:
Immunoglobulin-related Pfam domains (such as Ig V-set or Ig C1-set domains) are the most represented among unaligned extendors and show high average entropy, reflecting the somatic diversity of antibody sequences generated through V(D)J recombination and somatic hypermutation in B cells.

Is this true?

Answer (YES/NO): YES